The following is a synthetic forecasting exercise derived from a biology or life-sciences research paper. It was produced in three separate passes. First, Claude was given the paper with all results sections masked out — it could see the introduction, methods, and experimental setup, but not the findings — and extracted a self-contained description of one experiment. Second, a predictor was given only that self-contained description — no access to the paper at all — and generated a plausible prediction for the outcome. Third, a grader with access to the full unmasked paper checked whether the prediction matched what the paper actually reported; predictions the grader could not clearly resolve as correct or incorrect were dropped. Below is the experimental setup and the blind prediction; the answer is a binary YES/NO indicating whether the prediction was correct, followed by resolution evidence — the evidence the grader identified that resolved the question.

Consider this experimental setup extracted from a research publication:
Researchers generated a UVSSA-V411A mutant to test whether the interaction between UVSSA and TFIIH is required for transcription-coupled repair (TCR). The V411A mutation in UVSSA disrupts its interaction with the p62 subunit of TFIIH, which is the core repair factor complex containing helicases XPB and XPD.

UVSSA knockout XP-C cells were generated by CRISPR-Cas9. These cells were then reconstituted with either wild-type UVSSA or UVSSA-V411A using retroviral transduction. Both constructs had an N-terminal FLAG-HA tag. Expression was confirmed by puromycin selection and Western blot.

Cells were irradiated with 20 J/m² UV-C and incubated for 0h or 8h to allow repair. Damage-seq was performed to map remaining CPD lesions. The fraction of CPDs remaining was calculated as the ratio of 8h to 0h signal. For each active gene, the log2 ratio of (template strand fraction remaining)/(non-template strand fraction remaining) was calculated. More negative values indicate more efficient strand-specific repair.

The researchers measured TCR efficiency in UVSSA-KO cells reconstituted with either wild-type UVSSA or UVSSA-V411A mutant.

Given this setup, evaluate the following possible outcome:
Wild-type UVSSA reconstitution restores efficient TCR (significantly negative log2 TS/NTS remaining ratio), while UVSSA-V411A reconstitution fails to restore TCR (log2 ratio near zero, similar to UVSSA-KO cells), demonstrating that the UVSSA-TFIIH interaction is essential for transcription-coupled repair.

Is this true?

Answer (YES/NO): YES